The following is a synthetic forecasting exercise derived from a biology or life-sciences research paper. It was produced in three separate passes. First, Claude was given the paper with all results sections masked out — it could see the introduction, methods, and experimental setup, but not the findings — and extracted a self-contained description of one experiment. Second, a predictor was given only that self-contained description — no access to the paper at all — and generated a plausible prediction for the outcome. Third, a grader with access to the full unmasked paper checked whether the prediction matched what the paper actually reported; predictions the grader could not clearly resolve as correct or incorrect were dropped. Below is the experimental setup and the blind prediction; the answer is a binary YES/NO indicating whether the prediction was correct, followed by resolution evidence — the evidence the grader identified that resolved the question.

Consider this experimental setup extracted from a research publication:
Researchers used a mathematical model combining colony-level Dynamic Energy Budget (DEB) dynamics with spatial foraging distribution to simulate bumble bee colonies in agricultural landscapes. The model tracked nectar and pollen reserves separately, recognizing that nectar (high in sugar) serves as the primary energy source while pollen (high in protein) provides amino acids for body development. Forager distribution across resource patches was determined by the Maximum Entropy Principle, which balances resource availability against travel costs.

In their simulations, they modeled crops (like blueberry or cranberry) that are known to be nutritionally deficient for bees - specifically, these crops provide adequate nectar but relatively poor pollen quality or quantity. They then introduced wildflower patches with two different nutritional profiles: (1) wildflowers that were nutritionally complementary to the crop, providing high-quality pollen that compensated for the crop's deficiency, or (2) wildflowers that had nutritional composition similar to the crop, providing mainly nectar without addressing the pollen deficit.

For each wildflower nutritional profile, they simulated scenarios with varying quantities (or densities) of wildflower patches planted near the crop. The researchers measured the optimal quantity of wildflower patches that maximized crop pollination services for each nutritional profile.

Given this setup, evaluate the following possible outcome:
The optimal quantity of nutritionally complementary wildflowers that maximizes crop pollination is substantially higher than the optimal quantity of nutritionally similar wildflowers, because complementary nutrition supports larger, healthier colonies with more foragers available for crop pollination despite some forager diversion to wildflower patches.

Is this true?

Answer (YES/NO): YES